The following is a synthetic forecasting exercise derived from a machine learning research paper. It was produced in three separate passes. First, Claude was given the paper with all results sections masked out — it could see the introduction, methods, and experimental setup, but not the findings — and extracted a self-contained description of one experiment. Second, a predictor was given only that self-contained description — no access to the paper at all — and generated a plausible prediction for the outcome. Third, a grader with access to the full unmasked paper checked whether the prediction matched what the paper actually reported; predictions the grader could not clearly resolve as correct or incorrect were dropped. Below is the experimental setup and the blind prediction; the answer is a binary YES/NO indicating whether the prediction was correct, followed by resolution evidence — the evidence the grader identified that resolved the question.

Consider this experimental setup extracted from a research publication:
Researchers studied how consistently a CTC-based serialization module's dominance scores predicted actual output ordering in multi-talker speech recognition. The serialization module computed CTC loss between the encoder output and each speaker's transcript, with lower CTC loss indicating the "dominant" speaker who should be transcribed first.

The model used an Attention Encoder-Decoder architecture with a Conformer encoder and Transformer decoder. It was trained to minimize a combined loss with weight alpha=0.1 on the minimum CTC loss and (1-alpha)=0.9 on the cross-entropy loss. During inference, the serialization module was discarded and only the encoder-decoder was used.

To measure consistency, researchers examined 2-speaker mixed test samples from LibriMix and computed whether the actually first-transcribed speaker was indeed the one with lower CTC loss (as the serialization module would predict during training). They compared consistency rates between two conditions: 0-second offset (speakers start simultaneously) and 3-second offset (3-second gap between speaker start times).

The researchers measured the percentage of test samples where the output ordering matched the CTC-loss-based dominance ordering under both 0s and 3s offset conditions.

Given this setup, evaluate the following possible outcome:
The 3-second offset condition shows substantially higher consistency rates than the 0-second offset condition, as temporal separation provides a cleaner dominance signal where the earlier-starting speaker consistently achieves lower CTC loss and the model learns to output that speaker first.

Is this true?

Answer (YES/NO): NO